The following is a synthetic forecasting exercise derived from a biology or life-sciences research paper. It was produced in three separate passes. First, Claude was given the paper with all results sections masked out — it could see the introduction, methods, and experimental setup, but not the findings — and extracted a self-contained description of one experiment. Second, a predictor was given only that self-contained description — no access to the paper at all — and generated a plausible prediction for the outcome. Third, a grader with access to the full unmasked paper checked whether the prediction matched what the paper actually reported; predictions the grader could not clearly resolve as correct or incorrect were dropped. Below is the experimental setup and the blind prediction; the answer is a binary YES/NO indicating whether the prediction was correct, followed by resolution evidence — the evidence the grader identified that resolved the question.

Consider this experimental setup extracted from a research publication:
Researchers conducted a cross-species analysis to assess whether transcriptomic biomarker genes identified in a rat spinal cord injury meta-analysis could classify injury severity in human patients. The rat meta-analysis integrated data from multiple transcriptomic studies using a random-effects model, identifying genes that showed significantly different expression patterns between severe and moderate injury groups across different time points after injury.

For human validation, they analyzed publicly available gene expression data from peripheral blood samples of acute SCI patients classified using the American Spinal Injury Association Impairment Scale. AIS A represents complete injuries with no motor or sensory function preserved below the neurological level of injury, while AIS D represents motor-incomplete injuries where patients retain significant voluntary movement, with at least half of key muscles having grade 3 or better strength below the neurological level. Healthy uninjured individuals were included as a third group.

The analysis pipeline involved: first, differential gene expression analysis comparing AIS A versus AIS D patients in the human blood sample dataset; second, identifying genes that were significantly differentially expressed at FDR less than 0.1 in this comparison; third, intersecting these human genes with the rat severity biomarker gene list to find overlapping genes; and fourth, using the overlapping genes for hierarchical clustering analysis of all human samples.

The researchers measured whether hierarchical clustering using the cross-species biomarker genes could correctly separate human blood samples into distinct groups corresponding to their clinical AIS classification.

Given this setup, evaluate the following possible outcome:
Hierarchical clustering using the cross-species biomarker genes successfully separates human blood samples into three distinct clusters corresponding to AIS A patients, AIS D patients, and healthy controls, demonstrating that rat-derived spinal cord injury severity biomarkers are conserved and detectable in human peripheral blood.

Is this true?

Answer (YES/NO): YES